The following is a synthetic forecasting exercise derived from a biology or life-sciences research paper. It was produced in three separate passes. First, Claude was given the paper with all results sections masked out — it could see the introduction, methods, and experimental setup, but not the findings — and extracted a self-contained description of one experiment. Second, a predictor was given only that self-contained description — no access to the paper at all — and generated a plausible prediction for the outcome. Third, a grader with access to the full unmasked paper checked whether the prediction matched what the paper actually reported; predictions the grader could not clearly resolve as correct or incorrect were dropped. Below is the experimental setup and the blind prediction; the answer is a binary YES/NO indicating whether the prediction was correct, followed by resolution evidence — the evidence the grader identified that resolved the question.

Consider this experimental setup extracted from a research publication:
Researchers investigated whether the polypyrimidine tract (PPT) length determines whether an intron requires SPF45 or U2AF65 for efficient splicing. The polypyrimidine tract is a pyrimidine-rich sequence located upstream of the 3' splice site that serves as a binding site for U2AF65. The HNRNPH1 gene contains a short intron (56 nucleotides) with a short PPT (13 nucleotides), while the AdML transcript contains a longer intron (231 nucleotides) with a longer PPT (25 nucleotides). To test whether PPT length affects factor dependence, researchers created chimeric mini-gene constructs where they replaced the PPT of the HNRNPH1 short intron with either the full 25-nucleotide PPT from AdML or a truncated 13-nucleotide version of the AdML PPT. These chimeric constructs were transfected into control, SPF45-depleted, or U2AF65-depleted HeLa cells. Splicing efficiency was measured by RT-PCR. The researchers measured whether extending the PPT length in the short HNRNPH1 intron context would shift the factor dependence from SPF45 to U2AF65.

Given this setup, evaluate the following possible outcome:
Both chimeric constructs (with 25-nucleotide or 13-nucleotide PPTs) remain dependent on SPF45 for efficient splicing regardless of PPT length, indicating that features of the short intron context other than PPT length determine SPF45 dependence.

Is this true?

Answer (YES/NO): NO